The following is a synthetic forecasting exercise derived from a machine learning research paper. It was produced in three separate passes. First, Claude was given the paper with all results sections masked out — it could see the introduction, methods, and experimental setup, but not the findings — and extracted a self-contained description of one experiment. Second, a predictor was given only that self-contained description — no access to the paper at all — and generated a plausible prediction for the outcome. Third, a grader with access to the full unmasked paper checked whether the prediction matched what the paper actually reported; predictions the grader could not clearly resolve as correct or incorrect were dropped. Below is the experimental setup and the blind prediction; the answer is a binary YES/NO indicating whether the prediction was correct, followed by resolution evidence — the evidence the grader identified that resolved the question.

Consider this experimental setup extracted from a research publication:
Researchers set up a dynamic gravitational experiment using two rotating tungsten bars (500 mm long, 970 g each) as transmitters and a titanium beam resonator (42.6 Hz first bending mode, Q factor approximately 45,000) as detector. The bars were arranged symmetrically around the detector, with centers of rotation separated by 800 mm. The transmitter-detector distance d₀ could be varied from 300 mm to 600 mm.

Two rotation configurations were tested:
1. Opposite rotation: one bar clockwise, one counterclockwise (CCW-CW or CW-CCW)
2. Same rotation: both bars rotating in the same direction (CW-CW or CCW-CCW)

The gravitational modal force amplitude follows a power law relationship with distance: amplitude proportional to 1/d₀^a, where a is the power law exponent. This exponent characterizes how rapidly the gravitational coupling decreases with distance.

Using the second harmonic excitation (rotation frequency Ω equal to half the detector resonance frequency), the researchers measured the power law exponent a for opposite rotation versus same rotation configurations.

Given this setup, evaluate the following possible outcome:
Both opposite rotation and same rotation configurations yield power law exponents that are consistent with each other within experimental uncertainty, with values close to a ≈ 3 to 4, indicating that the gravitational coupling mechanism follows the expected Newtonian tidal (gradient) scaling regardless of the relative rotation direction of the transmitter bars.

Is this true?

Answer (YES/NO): NO